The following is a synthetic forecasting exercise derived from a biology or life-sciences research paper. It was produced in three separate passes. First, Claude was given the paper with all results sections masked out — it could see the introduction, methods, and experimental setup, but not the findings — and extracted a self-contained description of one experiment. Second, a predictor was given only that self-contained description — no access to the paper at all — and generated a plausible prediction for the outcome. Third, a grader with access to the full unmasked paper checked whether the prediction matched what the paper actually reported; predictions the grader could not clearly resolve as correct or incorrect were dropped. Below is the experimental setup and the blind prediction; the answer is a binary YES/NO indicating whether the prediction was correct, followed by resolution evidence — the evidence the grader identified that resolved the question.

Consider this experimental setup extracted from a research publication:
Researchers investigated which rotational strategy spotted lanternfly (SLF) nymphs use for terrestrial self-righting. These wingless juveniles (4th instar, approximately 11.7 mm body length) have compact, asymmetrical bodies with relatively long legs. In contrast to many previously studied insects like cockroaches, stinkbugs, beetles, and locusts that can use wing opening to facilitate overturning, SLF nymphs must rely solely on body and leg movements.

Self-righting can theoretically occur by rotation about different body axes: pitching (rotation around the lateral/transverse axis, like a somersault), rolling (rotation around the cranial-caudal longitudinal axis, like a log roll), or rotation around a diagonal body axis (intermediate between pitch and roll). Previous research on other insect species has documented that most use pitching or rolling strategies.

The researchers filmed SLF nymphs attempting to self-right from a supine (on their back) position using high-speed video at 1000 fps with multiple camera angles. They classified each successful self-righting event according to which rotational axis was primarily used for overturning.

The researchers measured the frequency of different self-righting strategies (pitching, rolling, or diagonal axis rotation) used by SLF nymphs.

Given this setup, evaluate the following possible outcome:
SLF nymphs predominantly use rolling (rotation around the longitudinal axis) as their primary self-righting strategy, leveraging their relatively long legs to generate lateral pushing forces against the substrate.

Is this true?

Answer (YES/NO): NO